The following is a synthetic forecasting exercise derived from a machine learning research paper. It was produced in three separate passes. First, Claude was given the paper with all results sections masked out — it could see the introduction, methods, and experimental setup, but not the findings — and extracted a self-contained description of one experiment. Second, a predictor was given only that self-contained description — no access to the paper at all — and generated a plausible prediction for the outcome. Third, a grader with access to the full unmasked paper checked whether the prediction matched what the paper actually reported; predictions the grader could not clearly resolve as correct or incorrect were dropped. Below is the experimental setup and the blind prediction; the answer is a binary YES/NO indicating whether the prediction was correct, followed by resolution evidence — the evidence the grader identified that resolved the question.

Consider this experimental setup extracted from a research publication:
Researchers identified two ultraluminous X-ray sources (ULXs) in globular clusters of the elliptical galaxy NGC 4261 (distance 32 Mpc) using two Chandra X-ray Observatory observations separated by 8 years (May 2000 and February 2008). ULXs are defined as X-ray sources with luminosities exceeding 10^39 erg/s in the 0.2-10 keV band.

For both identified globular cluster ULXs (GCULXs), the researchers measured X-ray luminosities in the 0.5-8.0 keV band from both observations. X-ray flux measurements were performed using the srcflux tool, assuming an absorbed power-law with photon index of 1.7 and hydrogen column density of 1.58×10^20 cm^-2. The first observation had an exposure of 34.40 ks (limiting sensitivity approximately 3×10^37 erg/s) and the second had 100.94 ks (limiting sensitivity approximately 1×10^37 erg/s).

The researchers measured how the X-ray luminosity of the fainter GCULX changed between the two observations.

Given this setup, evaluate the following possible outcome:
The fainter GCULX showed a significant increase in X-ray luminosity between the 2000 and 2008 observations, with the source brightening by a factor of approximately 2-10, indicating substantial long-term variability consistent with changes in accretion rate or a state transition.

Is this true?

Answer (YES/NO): YES